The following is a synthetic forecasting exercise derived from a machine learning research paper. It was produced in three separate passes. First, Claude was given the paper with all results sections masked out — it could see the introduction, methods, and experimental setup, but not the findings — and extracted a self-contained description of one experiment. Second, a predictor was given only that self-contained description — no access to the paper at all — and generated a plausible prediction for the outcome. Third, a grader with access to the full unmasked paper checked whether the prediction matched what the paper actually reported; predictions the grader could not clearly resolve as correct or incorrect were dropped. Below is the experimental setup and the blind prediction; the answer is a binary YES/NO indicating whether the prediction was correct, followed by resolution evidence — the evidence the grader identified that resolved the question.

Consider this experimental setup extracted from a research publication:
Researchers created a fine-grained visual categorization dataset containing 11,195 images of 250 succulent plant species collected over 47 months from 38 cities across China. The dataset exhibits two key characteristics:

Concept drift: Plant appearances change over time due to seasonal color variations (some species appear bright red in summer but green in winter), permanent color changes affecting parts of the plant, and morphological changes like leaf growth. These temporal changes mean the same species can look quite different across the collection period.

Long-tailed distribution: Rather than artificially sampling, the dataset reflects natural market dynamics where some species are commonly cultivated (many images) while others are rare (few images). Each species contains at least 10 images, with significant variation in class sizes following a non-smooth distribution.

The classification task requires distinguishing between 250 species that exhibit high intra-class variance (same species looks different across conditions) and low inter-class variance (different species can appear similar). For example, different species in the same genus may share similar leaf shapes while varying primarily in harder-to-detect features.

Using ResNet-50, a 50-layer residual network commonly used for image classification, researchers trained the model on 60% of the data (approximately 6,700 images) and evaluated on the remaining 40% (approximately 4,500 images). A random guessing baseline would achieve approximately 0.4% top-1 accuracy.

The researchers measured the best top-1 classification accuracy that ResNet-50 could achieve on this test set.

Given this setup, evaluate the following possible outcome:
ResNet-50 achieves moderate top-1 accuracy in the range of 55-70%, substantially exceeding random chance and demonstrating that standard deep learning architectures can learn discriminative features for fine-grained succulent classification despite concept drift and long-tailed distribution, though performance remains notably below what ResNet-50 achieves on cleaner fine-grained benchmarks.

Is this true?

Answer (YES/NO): YES